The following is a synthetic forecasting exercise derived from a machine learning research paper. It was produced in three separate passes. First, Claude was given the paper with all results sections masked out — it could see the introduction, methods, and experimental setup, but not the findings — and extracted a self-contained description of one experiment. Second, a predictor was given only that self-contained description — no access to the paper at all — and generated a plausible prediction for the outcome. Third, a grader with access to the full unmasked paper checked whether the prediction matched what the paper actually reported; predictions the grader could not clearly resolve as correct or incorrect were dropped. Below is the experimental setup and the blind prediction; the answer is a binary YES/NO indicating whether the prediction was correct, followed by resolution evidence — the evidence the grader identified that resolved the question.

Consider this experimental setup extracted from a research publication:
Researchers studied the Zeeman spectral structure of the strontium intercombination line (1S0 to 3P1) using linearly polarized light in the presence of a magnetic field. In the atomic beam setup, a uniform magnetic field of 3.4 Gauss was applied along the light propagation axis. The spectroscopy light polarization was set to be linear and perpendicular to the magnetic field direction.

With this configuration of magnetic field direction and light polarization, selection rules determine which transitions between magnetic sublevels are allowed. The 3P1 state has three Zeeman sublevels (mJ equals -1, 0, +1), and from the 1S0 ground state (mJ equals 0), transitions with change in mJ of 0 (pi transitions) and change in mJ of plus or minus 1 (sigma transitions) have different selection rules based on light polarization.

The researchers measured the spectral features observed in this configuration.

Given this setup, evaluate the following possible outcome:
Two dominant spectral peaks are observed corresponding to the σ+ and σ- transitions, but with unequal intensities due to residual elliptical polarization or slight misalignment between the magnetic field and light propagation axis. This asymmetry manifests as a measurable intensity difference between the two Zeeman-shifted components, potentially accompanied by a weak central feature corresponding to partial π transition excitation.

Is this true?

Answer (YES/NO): NO